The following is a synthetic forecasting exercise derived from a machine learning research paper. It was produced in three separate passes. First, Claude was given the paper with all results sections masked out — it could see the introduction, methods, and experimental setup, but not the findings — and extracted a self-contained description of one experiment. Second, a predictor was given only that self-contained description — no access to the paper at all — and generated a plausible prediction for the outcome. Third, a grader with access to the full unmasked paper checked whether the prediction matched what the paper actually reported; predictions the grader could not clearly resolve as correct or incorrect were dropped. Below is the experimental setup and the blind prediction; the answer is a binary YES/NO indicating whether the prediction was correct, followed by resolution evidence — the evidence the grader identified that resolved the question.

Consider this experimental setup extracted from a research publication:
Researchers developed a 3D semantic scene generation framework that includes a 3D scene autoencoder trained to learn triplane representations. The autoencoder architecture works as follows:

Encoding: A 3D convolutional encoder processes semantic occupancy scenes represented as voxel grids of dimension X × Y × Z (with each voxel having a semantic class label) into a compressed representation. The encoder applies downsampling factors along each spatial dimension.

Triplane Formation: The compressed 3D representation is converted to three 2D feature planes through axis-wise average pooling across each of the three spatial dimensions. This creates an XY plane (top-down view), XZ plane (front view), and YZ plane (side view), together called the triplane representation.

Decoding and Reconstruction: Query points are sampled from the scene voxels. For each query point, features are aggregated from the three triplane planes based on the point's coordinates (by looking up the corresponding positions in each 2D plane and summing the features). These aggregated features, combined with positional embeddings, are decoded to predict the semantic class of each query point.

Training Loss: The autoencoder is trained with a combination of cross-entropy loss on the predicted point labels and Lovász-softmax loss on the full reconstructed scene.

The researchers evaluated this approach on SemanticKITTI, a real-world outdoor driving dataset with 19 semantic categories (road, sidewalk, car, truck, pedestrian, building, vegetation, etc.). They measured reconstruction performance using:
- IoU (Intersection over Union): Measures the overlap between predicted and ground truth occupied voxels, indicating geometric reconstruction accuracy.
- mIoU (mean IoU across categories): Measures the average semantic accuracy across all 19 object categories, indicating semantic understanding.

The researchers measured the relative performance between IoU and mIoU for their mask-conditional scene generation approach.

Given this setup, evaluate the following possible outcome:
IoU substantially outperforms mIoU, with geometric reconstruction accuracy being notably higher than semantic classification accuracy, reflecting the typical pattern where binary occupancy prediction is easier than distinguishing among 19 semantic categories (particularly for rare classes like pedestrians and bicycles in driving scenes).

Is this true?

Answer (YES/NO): YES